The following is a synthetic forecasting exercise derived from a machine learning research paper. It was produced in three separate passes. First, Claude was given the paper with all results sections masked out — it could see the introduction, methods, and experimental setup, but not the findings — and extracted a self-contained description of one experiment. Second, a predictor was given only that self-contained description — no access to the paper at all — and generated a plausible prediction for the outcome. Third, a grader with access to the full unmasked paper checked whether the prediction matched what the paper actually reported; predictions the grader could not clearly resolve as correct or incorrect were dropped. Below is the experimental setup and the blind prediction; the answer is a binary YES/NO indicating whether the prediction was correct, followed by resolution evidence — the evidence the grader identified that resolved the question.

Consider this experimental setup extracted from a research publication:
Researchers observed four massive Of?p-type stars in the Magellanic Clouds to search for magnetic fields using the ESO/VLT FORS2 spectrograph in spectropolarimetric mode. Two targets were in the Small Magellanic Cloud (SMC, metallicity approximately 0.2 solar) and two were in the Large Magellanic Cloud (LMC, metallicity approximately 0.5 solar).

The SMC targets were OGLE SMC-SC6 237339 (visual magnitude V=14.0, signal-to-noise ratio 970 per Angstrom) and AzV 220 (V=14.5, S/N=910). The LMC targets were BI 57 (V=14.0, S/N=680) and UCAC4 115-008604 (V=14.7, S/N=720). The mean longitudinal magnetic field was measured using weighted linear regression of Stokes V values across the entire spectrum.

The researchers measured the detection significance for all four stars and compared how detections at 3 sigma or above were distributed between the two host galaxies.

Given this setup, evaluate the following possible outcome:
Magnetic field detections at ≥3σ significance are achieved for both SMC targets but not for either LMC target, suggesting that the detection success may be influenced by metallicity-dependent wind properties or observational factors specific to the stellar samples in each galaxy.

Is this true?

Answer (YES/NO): NO